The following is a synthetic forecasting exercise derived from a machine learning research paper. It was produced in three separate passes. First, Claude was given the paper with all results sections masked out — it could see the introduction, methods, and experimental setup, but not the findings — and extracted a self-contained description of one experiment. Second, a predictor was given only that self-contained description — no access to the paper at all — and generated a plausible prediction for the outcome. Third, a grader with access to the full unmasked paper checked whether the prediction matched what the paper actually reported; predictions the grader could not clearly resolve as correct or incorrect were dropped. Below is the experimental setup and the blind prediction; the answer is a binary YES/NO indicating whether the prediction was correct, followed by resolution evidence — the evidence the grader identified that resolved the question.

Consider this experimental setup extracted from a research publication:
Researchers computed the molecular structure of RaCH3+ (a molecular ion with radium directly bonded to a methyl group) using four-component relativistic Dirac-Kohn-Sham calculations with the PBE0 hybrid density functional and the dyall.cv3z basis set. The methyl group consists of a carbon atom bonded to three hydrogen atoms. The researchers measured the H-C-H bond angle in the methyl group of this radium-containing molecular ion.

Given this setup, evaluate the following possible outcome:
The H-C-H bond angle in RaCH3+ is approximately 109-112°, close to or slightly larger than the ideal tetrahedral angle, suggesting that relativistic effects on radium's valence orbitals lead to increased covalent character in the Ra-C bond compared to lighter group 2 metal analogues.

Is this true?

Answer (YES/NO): NO